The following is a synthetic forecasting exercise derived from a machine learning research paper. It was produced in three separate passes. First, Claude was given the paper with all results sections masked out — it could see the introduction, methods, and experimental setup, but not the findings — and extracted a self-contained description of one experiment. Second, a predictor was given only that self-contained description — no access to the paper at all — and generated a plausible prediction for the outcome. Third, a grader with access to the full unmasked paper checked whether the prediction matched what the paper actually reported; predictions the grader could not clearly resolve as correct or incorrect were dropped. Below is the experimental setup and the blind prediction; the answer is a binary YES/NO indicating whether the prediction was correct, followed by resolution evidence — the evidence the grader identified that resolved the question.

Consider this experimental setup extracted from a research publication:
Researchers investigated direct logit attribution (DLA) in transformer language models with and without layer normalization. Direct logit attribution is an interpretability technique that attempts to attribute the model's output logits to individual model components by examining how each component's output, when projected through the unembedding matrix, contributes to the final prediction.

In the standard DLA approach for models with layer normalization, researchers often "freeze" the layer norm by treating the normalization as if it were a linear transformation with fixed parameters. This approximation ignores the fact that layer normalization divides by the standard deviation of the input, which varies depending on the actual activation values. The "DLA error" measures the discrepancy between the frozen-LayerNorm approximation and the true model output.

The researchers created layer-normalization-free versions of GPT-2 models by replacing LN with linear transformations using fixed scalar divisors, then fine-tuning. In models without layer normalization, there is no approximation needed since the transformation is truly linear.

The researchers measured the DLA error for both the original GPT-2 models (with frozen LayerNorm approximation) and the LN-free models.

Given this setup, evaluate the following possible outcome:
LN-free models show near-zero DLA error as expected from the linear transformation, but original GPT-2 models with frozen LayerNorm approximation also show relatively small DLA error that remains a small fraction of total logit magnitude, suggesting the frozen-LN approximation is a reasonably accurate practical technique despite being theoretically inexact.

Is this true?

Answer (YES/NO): NO